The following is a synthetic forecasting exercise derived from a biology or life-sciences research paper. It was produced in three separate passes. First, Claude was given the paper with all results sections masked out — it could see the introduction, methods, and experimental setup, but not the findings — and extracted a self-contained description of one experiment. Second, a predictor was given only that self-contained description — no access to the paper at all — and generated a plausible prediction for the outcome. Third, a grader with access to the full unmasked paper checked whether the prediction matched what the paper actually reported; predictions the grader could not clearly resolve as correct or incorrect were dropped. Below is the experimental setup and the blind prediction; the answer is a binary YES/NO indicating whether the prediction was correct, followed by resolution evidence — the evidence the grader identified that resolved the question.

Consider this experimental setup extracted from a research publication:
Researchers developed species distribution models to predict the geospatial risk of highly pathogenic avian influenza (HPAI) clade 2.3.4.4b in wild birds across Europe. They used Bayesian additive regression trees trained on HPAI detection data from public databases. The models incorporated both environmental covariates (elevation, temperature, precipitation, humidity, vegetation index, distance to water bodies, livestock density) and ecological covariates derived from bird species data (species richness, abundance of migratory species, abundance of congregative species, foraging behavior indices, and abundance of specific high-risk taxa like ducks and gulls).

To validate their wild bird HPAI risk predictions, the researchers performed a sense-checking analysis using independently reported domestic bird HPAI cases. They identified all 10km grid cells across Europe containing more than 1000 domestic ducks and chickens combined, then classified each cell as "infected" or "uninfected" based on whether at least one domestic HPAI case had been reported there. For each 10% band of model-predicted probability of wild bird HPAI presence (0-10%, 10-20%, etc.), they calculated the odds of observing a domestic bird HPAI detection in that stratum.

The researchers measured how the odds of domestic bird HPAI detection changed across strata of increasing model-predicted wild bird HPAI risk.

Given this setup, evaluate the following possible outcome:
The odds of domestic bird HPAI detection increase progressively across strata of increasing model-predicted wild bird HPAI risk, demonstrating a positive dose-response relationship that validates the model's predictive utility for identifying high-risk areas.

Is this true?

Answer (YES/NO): YES